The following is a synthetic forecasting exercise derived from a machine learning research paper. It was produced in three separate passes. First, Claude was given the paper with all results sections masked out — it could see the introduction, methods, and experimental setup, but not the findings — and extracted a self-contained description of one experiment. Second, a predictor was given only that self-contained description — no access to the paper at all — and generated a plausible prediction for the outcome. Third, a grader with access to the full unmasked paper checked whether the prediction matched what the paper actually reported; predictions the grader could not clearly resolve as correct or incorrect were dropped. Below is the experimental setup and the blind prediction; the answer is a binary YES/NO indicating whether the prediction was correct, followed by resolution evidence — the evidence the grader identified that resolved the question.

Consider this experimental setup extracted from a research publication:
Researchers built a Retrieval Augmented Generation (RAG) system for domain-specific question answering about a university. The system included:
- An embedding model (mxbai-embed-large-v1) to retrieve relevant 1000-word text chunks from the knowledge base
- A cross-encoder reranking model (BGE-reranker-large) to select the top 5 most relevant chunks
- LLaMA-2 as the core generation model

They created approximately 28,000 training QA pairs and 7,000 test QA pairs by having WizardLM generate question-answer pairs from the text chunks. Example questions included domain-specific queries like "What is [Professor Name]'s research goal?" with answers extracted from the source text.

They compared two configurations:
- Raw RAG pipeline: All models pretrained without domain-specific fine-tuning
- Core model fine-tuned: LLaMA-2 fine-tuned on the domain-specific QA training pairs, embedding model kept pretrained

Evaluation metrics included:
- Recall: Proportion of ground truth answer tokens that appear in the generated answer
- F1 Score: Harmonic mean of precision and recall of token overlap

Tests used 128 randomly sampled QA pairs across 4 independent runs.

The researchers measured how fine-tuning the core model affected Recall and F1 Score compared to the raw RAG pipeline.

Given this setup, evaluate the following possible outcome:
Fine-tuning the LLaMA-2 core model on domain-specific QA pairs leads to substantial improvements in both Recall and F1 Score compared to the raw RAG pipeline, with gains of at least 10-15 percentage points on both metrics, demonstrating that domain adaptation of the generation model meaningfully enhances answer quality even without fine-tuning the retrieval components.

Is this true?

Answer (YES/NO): NO